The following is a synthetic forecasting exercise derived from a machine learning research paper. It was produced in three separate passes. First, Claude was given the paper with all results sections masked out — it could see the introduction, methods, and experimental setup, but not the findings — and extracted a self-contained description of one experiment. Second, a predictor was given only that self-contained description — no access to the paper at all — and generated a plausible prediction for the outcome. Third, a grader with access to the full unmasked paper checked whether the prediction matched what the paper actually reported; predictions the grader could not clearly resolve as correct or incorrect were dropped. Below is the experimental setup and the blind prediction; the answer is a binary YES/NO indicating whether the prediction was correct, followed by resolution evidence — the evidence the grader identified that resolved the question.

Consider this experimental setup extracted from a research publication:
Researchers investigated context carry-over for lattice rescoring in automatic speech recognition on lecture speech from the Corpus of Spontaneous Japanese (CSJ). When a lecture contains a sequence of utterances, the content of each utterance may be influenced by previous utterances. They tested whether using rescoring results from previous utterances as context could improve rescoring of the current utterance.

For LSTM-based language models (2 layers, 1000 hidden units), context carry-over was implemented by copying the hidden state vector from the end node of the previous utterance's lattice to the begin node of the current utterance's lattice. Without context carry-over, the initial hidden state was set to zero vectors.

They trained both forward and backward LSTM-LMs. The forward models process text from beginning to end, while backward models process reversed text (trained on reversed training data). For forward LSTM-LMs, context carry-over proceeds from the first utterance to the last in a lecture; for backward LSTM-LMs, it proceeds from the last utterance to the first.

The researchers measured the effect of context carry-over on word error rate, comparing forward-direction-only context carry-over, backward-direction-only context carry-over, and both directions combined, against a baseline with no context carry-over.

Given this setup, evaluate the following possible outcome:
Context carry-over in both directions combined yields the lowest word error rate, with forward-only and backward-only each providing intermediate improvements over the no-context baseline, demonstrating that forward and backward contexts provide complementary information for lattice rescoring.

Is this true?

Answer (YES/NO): YES